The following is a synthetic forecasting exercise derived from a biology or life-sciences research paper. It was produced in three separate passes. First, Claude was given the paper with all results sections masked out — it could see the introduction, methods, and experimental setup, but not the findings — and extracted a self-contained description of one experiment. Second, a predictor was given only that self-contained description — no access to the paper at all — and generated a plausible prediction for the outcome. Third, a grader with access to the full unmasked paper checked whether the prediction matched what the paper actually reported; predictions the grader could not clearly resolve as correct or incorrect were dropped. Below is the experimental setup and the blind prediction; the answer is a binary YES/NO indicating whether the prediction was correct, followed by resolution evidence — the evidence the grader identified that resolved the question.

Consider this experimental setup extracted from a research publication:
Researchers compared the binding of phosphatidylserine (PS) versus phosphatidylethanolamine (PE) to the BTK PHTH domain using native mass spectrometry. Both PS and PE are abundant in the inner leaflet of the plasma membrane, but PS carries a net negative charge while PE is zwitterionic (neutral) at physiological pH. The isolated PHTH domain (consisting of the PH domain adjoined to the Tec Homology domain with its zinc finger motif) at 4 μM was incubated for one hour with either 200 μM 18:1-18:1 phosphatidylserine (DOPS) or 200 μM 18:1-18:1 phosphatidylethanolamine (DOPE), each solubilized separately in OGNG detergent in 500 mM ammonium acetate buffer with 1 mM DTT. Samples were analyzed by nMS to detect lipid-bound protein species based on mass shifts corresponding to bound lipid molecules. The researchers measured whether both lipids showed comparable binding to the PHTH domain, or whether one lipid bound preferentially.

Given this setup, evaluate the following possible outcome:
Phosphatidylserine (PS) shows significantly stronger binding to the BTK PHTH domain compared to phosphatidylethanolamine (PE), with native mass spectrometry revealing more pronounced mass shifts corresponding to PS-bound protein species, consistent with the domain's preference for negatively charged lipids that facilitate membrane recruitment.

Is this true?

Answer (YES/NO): YES